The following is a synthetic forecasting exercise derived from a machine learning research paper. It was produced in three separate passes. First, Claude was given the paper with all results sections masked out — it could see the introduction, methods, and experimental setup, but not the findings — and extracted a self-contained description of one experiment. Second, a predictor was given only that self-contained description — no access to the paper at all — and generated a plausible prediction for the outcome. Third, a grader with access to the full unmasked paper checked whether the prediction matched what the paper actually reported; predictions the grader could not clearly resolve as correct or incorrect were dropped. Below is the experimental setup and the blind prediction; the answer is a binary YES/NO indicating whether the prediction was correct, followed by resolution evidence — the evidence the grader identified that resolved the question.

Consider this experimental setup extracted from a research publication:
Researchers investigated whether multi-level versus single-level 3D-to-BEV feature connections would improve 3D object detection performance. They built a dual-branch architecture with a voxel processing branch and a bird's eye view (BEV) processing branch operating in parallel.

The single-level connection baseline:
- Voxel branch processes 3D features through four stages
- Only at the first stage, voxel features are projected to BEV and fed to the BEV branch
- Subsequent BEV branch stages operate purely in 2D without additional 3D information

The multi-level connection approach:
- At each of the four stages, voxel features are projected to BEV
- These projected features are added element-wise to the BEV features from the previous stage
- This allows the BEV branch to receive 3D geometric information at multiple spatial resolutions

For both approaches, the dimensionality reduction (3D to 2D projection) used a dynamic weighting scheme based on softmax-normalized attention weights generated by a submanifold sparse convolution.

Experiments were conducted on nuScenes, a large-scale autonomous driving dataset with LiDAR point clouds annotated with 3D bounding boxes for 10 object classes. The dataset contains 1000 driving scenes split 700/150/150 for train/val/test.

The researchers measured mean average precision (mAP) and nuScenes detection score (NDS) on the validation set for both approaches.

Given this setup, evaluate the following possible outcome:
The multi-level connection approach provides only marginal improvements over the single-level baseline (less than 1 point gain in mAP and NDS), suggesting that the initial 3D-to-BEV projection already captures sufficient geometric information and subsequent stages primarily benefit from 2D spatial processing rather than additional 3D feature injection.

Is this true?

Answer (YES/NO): NO